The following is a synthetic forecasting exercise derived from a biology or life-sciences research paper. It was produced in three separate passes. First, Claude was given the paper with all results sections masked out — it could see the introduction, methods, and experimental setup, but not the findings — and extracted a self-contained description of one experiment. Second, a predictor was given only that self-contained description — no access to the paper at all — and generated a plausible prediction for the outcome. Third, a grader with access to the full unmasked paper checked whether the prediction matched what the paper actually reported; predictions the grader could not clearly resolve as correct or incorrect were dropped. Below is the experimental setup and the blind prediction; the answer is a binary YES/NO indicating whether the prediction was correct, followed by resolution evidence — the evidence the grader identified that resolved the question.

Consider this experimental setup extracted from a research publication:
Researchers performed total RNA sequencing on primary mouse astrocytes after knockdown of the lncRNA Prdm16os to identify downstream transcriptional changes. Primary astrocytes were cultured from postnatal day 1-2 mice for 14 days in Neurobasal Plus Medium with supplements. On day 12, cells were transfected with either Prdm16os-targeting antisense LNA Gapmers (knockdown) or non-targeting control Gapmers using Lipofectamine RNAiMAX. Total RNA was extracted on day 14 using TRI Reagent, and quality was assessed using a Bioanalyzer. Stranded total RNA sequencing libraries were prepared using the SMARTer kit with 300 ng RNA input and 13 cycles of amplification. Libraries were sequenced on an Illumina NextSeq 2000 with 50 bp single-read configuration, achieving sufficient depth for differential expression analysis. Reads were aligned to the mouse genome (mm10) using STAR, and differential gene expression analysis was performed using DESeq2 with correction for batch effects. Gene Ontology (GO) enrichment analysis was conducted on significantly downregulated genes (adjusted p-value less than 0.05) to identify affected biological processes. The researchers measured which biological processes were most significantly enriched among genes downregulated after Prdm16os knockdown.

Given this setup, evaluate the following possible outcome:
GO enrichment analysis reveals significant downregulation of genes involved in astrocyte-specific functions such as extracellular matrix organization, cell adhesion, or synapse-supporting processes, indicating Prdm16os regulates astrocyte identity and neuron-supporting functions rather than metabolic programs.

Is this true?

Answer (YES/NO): YES